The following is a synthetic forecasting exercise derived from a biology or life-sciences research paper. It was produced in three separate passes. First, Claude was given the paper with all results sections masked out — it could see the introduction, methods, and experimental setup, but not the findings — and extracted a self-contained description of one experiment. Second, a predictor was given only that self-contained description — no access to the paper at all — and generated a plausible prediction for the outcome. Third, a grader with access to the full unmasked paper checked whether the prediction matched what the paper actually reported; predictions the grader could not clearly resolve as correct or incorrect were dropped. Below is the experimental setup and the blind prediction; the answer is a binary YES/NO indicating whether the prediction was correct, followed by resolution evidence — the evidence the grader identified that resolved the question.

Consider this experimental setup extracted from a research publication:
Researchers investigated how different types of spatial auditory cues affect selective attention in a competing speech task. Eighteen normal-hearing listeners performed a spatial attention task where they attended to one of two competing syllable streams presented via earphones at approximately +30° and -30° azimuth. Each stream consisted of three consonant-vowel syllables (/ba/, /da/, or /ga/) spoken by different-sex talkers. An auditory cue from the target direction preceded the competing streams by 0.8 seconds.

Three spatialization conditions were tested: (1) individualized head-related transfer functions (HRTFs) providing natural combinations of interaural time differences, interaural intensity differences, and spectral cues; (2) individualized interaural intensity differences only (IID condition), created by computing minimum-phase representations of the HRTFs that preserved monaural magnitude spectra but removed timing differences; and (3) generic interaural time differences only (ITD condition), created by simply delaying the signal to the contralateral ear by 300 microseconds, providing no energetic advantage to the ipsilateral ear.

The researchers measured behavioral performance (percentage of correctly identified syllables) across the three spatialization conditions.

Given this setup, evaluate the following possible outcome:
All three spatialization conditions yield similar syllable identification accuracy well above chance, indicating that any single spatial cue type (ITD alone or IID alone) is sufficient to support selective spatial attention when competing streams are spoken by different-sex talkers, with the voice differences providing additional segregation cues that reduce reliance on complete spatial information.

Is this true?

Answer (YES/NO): NO